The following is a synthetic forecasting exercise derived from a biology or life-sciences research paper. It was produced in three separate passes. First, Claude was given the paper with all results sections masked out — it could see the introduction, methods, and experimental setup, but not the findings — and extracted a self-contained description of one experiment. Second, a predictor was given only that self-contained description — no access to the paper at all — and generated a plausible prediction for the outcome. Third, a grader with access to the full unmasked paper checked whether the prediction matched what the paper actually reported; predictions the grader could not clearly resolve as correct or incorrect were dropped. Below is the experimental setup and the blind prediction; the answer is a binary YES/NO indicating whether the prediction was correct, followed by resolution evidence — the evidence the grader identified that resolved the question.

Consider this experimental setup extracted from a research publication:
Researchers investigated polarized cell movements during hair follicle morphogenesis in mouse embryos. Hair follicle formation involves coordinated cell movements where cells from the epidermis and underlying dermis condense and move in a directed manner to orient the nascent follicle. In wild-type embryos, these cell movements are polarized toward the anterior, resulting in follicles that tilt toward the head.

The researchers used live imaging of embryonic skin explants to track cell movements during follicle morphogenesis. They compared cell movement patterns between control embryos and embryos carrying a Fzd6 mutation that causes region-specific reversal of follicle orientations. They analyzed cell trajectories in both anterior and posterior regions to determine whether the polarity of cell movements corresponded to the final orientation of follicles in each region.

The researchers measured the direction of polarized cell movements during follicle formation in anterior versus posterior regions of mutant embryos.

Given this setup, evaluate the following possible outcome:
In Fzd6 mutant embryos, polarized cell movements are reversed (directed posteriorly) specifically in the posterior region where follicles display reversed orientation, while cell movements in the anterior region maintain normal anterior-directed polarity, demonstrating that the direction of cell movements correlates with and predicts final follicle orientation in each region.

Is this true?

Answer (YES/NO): YES